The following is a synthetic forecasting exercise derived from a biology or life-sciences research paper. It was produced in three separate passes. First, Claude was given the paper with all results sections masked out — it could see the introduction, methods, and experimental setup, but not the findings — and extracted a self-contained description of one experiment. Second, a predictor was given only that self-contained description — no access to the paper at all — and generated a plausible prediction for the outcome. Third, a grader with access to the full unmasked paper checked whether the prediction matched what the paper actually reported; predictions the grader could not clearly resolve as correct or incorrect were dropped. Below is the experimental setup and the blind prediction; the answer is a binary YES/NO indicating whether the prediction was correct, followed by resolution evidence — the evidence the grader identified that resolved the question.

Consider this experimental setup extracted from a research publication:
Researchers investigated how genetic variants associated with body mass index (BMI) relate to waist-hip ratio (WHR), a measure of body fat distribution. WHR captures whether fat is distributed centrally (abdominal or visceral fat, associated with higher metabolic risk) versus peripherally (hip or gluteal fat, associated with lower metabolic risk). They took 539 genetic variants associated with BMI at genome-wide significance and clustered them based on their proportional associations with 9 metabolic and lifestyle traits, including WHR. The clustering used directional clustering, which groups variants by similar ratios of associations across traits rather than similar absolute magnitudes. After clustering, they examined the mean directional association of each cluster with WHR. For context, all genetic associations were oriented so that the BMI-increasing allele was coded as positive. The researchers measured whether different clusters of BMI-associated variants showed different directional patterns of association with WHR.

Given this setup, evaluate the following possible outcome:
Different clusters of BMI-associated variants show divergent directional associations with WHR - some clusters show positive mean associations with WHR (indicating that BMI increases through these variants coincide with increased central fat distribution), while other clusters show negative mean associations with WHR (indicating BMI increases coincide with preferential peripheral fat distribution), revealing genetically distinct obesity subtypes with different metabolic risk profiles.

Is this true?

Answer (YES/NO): YES